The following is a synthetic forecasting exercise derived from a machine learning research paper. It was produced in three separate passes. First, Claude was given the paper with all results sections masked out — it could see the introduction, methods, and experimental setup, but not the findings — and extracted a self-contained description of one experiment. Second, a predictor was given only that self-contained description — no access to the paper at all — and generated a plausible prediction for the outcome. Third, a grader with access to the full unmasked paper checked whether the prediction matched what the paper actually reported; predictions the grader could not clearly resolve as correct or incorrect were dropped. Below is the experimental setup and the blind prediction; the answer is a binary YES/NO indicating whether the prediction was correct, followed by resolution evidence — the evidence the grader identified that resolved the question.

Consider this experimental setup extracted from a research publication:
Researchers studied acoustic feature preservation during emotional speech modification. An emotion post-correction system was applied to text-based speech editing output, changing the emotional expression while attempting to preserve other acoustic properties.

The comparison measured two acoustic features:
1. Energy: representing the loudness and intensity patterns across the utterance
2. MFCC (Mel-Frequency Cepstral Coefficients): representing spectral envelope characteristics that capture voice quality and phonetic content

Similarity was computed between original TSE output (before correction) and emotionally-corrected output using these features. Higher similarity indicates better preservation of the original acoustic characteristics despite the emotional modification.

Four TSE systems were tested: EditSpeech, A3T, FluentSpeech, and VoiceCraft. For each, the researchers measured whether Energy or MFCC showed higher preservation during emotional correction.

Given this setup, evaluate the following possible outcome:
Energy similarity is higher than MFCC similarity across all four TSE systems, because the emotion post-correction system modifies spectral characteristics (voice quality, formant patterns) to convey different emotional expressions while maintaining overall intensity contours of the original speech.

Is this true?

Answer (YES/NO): NO